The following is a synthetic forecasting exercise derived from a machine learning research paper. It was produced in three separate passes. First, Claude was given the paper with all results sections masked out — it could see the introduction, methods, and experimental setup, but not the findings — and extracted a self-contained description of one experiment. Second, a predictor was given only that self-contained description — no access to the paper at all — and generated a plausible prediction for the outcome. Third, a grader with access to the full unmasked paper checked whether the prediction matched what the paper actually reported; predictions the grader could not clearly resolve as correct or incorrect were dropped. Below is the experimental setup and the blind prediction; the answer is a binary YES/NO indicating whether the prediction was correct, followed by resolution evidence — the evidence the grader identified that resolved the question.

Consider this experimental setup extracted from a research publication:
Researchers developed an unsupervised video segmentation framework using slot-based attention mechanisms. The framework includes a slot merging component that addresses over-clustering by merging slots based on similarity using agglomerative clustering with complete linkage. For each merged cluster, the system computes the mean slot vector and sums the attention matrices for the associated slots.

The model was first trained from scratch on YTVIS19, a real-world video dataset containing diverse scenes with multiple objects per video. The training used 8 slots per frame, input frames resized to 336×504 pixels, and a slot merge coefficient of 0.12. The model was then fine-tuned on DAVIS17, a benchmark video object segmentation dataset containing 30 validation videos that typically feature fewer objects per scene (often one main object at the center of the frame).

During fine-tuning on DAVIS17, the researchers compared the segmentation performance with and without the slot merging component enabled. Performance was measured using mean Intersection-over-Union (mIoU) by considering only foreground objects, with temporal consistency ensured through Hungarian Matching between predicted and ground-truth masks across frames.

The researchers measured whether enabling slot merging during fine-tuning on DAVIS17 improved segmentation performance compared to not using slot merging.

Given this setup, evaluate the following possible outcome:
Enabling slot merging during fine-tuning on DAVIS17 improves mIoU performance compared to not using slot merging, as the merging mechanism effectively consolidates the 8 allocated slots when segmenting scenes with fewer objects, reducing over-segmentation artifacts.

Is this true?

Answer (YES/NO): NO